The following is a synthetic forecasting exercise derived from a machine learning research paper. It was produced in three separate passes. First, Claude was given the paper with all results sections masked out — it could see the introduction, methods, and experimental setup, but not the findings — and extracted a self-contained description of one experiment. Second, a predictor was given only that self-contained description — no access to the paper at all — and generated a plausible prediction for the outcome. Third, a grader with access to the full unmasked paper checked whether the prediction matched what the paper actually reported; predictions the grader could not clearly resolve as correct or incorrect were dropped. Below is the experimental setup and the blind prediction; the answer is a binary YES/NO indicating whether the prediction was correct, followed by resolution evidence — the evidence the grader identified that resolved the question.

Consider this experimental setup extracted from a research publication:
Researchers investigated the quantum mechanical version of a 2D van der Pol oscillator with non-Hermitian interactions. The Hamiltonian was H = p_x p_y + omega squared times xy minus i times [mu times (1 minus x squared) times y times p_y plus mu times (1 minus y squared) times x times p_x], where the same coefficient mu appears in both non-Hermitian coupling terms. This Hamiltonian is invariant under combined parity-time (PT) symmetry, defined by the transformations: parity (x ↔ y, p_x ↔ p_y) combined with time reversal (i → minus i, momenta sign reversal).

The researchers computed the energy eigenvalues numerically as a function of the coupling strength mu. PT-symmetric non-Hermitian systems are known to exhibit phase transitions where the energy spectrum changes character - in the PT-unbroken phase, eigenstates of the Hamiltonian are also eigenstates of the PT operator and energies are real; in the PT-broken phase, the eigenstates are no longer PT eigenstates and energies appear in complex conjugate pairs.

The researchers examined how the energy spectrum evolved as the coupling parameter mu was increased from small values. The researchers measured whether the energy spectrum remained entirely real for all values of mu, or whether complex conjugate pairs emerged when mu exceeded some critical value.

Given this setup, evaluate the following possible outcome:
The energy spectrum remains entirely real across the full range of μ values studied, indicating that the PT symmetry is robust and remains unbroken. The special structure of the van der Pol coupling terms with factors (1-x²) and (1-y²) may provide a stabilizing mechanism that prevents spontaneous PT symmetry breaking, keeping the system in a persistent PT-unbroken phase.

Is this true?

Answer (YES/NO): NO